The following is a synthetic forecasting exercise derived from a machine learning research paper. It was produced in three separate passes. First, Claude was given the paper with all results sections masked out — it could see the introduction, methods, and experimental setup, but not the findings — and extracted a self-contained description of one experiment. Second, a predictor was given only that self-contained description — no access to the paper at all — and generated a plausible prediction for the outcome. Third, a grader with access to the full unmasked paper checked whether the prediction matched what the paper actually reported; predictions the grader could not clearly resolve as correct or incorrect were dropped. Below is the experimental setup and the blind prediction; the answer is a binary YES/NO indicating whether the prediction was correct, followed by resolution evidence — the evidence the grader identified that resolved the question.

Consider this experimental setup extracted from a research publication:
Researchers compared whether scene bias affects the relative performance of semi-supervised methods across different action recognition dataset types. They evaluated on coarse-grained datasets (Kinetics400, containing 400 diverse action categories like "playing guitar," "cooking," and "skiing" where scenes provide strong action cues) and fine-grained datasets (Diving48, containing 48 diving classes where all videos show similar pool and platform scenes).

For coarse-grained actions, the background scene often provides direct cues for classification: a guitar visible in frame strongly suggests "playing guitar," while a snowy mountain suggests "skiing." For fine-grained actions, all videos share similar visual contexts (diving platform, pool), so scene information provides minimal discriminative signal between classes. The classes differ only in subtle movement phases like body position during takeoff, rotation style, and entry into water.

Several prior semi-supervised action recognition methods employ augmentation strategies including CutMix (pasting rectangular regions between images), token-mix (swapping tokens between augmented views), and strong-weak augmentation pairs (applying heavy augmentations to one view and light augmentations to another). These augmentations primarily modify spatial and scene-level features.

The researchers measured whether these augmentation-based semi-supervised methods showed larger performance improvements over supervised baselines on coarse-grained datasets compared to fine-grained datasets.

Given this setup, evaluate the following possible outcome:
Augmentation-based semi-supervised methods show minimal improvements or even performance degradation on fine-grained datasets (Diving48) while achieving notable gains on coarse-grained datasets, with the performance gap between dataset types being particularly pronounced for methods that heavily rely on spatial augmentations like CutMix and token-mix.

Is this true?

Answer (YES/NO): NO